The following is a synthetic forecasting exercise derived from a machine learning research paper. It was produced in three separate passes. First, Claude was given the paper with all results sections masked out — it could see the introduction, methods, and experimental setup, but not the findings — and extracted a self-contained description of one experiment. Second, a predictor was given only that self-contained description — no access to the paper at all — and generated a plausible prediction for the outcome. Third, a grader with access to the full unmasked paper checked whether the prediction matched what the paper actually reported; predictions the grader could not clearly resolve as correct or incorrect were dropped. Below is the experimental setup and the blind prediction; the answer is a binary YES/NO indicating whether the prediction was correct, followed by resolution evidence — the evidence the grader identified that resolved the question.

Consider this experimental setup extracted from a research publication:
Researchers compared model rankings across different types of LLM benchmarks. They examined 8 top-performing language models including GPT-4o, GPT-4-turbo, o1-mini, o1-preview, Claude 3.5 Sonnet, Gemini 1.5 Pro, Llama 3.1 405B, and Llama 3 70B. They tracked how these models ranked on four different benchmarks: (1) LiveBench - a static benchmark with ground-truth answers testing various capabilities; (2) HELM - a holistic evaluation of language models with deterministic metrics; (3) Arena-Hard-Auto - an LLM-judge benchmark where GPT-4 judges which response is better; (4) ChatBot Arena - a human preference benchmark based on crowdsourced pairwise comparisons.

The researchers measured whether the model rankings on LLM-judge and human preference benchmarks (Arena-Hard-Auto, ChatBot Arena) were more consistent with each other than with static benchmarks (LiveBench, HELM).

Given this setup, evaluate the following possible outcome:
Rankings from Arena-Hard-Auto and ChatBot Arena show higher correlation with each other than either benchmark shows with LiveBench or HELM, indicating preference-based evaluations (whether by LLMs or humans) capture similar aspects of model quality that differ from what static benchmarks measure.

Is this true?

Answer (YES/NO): YES